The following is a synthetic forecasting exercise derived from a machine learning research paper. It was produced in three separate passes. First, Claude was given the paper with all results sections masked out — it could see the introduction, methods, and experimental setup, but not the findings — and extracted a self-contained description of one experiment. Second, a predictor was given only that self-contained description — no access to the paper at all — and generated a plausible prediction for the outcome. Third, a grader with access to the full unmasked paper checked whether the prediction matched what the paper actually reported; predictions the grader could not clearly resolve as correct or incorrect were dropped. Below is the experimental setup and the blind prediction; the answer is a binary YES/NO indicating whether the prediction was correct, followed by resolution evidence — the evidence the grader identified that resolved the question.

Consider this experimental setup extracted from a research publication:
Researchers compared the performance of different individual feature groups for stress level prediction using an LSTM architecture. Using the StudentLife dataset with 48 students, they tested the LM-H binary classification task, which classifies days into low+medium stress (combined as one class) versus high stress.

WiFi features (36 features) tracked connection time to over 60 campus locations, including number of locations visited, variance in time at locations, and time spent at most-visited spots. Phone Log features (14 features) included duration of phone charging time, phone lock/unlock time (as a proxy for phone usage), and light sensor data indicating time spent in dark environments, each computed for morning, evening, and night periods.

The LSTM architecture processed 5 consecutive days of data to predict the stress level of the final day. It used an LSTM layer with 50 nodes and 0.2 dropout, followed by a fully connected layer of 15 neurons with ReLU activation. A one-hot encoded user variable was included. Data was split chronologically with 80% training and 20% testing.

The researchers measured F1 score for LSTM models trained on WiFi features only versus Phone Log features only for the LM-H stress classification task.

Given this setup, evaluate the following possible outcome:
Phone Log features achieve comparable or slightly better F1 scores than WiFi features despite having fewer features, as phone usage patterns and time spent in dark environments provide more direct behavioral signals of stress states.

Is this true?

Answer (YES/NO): YES